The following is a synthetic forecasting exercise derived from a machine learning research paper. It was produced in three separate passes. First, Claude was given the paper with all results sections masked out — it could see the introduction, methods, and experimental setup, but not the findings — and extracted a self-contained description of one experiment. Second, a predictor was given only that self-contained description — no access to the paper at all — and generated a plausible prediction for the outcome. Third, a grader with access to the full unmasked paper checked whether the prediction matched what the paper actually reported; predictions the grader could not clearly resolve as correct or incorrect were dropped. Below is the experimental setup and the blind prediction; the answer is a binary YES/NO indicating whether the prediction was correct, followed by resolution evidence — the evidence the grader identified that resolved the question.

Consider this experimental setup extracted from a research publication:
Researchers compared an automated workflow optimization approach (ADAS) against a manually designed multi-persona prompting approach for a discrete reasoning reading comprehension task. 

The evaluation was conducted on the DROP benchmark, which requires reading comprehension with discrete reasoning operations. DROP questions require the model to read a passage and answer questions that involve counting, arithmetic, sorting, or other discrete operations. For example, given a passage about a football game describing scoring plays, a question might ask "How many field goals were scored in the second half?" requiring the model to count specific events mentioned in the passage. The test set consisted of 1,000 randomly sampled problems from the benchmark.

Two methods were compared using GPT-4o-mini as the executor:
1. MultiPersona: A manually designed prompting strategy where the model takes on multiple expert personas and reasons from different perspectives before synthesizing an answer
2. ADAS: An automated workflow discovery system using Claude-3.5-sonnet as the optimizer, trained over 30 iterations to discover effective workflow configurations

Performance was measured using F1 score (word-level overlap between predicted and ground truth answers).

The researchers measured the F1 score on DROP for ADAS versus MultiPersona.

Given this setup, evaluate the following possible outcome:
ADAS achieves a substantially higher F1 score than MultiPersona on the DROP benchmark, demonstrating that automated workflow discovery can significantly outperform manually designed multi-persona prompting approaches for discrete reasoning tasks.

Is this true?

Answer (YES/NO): NO